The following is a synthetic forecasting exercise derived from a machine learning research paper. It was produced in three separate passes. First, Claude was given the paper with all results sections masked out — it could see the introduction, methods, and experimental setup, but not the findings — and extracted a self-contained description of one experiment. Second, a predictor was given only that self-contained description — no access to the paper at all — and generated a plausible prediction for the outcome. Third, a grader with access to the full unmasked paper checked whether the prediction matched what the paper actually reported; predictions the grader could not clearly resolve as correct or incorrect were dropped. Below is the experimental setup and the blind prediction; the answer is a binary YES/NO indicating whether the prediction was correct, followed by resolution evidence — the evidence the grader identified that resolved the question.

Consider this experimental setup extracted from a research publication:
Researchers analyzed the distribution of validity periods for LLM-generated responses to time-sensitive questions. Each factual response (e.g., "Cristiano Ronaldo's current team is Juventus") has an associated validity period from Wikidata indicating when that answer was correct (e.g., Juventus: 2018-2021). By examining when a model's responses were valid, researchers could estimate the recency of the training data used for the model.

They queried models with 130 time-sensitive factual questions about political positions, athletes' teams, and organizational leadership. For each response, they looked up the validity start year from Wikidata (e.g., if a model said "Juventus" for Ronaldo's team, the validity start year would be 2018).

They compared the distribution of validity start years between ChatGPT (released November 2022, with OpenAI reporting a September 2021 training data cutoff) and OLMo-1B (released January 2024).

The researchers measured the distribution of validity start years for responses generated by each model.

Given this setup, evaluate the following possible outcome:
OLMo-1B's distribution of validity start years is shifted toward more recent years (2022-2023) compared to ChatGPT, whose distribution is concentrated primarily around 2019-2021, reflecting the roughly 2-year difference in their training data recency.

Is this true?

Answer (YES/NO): NO